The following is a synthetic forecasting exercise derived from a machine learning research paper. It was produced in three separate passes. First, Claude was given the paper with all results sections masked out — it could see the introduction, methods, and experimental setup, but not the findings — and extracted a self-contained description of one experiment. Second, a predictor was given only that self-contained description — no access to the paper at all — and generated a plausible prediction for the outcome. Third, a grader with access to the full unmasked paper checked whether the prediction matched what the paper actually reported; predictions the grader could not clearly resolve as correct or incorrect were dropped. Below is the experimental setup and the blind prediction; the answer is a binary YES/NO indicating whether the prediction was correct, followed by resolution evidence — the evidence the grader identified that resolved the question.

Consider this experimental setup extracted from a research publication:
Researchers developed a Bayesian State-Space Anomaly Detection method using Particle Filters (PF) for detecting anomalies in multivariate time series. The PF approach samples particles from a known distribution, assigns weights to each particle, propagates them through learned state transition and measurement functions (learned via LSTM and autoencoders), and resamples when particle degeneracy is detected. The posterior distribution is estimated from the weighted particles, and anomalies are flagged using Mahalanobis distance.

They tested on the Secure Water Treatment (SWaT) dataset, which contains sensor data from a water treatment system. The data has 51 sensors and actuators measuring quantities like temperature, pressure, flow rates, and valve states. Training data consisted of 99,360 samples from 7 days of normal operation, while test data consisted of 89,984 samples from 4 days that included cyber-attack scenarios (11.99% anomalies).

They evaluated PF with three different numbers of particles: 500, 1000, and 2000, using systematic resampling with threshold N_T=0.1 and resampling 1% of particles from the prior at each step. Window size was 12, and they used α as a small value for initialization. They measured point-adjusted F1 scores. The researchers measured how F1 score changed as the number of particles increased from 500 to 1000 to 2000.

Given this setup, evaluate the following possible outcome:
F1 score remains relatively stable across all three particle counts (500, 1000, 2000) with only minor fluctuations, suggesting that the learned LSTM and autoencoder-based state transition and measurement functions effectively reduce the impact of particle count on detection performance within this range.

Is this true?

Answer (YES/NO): NO